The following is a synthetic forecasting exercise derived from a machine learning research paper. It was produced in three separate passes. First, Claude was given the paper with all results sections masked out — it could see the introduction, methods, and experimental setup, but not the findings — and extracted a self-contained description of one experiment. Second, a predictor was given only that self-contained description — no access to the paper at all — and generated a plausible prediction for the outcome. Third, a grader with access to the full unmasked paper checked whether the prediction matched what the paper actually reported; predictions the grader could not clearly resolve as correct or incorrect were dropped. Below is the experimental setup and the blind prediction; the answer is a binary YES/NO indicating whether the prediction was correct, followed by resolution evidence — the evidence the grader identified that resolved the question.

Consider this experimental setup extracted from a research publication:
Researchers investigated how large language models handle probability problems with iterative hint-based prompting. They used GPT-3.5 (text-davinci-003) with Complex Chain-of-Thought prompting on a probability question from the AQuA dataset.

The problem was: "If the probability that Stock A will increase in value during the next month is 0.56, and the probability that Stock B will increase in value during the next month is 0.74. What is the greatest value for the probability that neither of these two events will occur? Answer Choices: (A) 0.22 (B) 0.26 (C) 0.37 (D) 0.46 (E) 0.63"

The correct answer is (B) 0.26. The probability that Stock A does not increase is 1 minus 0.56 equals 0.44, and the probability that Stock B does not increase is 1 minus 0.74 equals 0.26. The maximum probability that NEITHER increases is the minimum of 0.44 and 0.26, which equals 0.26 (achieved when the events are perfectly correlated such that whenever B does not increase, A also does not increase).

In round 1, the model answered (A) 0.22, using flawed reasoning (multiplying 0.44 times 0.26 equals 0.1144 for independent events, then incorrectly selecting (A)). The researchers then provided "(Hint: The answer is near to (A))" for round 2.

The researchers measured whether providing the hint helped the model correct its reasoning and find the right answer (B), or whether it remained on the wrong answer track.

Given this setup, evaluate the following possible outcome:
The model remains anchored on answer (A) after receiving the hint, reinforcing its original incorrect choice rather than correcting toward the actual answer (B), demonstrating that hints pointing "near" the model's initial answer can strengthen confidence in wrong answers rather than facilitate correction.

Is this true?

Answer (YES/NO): YES